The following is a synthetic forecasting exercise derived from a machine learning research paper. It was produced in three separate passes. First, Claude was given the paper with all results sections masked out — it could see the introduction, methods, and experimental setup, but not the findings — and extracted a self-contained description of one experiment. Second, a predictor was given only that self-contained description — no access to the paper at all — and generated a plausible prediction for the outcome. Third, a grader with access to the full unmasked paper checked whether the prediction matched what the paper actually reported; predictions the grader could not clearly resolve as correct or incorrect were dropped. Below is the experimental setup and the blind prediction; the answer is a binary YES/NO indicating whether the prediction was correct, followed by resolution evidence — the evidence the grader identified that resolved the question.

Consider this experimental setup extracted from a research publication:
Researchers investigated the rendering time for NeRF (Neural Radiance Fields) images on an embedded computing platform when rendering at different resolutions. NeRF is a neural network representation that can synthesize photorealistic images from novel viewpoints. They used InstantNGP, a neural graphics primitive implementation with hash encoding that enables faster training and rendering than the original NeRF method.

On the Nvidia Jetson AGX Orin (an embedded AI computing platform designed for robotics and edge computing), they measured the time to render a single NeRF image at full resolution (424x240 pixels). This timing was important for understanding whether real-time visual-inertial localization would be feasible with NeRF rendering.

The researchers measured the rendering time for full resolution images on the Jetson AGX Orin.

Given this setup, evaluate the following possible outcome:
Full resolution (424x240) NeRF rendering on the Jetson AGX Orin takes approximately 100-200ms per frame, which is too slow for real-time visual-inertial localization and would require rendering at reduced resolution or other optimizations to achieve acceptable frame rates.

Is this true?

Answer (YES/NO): NO